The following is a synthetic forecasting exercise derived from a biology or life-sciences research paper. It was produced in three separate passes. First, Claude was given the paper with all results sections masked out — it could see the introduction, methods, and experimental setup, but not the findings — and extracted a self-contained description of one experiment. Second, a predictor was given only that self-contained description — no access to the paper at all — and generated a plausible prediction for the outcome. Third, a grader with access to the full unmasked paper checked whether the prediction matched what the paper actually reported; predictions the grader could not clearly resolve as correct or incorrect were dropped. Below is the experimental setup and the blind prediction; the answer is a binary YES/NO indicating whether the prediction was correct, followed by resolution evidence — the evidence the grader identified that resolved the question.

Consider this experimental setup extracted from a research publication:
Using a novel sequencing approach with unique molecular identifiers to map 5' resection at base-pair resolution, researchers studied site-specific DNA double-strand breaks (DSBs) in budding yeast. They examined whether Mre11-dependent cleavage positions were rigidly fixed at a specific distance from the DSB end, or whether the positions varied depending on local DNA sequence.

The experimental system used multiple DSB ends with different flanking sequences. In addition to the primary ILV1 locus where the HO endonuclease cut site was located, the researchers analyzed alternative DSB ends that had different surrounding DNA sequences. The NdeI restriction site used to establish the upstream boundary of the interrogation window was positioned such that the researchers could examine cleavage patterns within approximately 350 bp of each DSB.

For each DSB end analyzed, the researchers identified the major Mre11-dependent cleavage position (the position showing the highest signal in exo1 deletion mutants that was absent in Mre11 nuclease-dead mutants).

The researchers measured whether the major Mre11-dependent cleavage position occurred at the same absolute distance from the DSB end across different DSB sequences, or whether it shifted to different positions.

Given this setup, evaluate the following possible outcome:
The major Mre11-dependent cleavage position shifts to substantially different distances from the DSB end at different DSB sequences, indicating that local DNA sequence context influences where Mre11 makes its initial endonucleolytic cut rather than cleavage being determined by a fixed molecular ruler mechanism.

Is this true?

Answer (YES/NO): YES